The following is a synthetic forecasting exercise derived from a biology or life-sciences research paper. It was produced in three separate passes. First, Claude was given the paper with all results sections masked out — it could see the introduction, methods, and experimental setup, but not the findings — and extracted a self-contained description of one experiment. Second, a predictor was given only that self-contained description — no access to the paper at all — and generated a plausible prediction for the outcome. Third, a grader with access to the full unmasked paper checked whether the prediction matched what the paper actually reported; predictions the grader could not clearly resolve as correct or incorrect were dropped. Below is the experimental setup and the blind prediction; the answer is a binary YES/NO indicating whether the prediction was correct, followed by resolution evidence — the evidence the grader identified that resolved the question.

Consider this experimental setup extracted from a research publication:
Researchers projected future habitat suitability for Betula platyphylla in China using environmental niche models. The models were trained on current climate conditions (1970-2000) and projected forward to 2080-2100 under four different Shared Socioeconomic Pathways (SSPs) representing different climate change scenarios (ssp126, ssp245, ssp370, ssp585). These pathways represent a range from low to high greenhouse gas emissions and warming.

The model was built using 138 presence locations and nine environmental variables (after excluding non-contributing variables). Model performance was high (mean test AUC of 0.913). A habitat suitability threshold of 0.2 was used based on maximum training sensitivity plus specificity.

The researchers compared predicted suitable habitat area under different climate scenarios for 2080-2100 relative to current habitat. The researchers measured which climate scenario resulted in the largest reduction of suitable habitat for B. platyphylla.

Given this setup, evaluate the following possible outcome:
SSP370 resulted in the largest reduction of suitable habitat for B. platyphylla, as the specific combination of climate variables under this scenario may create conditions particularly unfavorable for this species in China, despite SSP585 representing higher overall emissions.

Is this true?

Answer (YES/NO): YES